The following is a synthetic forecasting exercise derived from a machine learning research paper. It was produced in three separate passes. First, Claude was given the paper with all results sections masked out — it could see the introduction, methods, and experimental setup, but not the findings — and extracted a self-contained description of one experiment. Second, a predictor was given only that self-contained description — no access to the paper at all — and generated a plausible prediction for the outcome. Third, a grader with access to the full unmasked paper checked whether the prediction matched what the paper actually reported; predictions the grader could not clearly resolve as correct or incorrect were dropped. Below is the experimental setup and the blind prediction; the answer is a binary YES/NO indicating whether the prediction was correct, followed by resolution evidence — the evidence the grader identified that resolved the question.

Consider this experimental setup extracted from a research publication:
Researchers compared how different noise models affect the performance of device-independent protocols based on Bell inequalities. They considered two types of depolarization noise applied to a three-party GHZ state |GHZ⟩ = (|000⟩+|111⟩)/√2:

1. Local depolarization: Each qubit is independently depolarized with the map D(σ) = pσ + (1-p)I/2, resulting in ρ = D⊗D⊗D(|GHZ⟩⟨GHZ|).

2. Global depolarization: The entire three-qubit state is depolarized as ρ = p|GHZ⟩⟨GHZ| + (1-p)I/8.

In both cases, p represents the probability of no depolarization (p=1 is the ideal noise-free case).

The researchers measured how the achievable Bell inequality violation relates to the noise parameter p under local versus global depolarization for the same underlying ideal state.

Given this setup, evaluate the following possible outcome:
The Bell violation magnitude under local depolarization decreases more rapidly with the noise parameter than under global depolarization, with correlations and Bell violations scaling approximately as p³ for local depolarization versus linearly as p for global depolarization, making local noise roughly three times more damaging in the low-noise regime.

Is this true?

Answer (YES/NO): NO